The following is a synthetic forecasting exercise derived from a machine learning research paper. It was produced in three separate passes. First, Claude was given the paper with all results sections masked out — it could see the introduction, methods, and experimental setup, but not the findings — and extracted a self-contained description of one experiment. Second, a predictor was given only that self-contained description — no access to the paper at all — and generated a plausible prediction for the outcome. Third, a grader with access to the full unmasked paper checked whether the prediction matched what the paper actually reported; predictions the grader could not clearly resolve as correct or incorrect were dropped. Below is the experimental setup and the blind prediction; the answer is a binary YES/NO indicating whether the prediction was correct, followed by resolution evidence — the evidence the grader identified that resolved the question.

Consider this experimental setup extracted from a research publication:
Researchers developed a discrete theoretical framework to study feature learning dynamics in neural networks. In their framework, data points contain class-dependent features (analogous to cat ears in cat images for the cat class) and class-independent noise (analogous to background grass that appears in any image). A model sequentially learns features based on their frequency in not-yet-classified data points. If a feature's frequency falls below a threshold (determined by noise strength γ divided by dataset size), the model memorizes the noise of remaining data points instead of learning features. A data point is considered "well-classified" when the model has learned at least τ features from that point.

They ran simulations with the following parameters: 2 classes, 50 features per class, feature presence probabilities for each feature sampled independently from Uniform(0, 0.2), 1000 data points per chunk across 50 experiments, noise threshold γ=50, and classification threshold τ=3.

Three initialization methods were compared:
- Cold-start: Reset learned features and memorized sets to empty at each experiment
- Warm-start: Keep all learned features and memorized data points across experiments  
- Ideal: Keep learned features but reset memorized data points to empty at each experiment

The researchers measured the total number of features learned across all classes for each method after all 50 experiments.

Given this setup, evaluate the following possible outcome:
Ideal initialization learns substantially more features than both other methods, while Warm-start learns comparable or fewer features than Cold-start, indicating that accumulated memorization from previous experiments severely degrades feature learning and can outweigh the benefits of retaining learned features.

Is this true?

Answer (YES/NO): NO